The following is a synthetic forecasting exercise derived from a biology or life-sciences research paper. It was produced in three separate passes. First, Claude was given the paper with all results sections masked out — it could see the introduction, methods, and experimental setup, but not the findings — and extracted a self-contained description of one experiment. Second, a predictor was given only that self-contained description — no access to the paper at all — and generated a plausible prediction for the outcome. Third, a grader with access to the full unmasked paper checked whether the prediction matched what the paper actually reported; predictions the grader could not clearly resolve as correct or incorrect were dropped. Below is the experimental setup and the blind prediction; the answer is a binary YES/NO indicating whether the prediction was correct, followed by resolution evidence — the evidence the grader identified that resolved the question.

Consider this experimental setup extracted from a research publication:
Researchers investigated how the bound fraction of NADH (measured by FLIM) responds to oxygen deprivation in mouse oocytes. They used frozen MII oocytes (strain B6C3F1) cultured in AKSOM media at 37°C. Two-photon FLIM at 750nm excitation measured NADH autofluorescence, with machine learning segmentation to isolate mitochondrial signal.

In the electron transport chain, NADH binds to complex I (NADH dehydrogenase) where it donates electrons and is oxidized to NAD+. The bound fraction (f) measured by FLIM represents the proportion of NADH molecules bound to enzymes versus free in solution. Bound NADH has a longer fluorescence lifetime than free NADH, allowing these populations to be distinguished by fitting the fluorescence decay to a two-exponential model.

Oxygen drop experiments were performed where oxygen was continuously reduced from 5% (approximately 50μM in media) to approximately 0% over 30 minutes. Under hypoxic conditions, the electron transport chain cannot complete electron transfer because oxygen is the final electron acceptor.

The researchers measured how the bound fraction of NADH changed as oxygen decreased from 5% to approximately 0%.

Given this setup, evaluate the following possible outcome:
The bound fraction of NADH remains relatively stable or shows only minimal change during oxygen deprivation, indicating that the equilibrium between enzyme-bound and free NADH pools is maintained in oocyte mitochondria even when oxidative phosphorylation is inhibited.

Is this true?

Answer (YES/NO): NO